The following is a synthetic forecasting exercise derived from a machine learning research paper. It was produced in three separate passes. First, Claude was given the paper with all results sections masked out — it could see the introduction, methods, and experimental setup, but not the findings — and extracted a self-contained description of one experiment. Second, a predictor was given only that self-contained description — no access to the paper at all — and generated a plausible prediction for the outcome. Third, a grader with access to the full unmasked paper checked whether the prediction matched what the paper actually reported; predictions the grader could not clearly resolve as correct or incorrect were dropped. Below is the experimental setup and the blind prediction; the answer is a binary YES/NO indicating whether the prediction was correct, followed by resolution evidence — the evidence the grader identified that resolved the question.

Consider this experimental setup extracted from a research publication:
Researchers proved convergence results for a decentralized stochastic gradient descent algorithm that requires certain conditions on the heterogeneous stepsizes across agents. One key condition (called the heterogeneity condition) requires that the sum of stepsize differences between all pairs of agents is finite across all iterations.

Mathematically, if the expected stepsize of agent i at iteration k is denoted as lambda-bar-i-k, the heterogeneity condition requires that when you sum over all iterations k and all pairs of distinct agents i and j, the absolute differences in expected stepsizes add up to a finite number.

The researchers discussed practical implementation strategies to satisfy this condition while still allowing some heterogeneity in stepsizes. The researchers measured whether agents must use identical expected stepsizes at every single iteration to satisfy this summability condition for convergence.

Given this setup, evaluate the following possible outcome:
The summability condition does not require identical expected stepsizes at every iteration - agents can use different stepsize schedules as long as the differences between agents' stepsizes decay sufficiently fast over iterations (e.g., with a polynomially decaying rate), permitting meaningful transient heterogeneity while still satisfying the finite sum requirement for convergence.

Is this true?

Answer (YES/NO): NO